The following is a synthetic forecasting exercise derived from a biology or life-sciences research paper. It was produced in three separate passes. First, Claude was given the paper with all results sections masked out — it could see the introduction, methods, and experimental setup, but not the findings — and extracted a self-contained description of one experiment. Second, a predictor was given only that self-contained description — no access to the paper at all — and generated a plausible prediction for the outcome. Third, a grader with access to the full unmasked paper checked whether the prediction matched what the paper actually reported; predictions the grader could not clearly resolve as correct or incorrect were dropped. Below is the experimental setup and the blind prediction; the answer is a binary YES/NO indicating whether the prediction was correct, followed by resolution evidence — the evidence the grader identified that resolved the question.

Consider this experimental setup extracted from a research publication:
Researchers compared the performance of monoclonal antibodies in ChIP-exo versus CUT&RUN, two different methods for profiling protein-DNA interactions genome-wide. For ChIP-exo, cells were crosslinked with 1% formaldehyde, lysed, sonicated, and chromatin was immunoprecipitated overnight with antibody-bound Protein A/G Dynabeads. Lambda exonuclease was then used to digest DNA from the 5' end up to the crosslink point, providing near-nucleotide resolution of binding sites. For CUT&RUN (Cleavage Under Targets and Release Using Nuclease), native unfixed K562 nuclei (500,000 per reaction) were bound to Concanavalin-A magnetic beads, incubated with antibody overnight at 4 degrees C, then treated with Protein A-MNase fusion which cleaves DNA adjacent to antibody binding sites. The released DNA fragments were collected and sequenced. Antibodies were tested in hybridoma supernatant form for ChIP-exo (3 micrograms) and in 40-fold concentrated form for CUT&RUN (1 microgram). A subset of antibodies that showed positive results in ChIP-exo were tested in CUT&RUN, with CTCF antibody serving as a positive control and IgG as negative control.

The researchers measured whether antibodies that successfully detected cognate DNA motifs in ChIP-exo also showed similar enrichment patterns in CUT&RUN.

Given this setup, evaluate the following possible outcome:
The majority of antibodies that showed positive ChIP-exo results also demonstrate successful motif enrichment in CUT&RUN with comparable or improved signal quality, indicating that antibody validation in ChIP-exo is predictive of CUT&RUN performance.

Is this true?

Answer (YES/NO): NO